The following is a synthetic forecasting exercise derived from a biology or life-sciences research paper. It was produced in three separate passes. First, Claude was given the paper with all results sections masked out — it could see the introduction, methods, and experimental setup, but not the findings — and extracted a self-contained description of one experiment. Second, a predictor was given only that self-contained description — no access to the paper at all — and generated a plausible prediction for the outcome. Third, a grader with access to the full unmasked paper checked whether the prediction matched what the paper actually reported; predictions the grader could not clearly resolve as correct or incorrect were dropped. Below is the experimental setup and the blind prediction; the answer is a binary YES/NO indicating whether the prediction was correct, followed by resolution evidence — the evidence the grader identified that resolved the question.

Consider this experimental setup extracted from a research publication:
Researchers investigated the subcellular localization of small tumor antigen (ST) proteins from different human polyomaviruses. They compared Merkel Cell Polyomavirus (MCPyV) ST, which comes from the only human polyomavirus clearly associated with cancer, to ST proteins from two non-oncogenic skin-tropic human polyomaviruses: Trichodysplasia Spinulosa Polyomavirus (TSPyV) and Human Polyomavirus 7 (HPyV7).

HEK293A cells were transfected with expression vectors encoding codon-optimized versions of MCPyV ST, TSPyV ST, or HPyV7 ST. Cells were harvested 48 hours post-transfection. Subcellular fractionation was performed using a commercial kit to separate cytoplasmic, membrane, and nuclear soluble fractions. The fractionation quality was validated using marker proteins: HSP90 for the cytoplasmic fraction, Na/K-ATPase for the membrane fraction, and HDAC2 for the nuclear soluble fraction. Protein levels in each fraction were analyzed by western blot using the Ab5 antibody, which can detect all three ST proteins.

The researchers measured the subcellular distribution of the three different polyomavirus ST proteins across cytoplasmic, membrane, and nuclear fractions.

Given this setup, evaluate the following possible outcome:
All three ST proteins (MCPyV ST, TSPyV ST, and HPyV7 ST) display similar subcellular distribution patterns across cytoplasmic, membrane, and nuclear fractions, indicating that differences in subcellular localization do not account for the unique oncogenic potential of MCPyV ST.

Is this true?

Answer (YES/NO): NO